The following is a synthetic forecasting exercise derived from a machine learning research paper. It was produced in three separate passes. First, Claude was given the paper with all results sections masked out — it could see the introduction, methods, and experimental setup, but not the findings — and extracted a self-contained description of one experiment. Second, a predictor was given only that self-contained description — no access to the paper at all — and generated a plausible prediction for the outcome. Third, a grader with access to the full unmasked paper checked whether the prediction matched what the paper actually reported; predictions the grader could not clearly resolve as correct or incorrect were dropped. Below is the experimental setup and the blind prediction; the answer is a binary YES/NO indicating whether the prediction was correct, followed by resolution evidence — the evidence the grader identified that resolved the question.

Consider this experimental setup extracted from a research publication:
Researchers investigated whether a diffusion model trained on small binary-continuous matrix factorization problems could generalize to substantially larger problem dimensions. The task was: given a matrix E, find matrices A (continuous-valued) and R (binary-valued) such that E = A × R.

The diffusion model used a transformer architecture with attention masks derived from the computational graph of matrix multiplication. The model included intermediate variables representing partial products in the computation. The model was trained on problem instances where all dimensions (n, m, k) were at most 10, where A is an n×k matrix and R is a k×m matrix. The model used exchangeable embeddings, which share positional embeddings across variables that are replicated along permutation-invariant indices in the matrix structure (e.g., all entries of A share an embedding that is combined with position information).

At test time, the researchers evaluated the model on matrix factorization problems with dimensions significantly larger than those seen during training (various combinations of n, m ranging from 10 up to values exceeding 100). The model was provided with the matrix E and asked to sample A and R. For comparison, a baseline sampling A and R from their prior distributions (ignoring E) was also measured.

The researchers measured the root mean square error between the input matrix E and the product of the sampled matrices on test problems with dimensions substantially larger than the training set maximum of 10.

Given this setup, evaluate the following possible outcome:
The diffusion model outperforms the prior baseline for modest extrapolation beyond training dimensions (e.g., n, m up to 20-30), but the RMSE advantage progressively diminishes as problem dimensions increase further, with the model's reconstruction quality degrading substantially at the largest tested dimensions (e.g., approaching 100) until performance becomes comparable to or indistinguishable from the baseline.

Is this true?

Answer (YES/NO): NO